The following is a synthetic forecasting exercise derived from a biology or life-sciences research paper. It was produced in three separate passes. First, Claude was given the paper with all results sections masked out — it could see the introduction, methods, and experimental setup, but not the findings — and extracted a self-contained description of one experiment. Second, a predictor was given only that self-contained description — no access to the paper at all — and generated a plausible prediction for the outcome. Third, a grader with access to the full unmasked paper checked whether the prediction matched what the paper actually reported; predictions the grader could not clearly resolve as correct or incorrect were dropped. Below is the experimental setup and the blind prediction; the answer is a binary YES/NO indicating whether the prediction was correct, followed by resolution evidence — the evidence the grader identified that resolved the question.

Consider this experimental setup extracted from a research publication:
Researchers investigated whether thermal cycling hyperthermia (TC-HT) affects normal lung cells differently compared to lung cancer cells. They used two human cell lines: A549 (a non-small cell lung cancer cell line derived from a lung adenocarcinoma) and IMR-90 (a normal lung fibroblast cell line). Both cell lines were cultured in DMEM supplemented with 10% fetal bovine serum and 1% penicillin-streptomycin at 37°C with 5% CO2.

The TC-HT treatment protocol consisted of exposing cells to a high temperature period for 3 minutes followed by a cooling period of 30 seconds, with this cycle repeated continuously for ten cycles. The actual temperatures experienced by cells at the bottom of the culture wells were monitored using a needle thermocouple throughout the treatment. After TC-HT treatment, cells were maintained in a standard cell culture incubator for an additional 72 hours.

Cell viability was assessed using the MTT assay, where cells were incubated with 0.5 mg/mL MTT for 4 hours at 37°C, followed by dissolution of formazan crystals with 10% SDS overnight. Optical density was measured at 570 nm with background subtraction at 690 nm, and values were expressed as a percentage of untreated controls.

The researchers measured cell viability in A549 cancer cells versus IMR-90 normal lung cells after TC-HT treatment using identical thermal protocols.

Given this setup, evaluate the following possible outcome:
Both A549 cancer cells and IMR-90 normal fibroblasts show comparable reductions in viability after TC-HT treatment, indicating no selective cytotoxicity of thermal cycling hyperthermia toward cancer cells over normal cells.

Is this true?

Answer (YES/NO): NO